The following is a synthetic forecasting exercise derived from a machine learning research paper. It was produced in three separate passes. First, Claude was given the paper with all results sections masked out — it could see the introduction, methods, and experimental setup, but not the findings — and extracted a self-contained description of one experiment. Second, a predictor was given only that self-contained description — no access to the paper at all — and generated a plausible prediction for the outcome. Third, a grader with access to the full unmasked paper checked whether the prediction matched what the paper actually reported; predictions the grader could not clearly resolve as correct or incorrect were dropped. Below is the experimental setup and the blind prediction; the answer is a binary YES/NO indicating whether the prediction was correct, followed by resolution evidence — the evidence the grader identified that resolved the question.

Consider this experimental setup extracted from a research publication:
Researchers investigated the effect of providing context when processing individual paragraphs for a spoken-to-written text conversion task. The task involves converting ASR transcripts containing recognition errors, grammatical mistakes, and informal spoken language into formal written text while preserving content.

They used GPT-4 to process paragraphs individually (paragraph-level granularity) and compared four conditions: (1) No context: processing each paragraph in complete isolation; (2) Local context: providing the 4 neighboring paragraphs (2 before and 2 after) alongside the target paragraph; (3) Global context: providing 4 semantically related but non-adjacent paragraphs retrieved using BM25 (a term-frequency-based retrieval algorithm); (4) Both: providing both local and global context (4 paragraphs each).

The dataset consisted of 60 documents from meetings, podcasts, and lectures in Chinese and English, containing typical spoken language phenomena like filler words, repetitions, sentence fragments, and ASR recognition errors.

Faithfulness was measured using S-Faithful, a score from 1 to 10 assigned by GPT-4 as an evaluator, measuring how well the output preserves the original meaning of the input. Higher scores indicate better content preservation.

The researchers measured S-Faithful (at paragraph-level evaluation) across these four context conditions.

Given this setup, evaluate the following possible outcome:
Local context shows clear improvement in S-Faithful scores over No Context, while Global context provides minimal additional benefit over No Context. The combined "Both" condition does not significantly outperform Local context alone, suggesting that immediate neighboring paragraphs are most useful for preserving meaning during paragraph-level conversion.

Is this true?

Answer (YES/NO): NO